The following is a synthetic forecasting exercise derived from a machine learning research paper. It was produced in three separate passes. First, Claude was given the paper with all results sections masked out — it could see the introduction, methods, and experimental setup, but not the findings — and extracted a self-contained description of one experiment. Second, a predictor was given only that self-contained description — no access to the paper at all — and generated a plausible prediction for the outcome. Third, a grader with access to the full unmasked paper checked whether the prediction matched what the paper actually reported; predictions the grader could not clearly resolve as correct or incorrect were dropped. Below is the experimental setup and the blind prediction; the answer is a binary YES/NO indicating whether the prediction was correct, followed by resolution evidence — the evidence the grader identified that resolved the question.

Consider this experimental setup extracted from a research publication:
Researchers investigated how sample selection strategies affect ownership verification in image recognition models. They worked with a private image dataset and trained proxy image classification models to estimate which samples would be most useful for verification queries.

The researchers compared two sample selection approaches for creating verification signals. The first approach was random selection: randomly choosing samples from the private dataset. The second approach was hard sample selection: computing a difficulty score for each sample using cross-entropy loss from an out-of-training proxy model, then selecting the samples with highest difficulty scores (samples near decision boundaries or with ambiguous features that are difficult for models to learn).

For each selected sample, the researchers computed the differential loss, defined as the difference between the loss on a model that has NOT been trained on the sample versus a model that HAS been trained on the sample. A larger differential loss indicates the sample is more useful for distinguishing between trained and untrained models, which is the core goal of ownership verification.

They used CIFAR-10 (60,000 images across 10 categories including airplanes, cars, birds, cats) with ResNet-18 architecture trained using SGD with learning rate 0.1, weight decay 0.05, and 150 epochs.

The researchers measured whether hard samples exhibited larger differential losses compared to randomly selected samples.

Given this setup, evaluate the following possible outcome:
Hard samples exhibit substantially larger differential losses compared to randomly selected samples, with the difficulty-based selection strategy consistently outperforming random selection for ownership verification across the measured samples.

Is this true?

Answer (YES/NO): YES